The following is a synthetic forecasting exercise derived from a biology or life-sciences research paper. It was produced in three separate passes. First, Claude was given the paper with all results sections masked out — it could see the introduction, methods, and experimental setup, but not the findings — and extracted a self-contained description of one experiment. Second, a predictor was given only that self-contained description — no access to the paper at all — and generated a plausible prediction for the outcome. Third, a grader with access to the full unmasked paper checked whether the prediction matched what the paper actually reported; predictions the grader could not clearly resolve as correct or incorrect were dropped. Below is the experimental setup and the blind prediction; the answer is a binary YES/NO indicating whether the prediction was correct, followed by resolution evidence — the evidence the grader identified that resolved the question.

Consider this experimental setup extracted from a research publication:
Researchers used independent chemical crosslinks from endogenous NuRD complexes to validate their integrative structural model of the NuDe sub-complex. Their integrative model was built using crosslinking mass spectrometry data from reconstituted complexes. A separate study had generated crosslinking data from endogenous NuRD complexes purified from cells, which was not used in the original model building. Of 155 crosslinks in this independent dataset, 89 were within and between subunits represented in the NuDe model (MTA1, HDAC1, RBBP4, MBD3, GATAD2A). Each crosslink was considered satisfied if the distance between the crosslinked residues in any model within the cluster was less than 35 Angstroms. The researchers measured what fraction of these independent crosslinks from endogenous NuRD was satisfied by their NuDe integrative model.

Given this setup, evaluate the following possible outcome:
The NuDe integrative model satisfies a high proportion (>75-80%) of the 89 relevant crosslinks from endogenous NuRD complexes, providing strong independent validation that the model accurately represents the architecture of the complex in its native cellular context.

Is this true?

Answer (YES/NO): YES